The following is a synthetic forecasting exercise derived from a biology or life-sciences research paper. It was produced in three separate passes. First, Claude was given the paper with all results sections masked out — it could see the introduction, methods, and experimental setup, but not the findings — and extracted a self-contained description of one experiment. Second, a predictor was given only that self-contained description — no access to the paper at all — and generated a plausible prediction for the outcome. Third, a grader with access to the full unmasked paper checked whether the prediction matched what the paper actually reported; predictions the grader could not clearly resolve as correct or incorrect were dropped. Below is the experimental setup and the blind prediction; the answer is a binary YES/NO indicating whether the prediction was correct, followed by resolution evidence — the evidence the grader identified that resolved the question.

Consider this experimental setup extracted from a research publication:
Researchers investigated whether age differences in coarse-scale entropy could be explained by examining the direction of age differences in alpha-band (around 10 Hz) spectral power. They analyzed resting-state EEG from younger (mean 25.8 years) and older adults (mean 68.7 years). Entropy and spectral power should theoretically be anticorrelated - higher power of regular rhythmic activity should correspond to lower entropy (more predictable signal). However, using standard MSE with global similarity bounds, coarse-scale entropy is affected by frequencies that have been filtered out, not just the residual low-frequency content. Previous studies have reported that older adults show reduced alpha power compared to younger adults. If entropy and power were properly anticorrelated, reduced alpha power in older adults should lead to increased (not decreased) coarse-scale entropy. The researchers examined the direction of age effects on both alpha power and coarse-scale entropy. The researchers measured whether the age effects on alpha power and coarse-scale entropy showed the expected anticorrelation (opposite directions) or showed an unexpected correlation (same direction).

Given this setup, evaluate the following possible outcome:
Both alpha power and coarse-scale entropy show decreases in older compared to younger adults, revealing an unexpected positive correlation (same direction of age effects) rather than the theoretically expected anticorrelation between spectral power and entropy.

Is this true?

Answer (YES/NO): YES